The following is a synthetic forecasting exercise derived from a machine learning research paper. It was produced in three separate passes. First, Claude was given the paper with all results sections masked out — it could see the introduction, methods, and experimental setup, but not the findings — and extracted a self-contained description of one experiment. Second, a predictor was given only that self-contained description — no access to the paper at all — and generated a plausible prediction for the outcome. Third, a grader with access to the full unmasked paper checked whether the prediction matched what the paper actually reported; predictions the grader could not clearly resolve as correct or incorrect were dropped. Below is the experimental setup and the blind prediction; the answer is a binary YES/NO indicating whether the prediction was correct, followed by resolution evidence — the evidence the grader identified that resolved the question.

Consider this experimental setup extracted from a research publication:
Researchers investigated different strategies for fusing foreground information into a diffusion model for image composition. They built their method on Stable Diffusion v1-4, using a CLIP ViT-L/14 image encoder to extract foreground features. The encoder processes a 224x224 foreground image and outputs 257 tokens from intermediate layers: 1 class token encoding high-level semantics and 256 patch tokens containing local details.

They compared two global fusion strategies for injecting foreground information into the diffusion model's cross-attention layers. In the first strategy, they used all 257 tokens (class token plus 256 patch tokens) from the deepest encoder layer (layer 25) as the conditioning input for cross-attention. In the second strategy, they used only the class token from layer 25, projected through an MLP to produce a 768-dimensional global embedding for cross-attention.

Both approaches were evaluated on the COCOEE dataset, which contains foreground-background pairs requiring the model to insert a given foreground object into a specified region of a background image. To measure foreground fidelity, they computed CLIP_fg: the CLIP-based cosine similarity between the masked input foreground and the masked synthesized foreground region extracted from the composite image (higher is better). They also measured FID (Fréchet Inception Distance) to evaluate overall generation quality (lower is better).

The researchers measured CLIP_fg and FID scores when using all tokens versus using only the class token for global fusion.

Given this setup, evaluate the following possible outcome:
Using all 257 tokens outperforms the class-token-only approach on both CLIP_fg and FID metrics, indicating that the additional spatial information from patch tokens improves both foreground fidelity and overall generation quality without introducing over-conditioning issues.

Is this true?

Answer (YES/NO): NO